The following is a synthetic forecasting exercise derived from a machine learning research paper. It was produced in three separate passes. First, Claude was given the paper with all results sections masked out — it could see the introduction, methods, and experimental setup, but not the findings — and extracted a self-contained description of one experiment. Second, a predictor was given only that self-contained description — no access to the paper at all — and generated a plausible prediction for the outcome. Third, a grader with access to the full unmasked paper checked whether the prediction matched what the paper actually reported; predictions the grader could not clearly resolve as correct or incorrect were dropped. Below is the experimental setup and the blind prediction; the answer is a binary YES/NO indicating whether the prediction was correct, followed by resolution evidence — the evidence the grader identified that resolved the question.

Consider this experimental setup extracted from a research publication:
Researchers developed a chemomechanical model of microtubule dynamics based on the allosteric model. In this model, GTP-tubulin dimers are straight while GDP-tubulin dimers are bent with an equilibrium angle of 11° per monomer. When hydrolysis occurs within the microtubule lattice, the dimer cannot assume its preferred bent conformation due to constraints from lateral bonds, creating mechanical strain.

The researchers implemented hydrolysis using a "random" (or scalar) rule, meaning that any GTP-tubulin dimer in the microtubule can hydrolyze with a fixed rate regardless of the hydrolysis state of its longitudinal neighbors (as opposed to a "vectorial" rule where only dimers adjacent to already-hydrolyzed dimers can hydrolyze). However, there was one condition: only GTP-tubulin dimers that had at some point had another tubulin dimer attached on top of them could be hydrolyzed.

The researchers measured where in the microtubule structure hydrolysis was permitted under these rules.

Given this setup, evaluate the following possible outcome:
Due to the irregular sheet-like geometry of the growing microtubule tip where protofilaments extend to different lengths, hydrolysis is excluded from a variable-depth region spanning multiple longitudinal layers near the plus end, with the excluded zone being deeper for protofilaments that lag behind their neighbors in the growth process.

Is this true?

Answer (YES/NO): NO